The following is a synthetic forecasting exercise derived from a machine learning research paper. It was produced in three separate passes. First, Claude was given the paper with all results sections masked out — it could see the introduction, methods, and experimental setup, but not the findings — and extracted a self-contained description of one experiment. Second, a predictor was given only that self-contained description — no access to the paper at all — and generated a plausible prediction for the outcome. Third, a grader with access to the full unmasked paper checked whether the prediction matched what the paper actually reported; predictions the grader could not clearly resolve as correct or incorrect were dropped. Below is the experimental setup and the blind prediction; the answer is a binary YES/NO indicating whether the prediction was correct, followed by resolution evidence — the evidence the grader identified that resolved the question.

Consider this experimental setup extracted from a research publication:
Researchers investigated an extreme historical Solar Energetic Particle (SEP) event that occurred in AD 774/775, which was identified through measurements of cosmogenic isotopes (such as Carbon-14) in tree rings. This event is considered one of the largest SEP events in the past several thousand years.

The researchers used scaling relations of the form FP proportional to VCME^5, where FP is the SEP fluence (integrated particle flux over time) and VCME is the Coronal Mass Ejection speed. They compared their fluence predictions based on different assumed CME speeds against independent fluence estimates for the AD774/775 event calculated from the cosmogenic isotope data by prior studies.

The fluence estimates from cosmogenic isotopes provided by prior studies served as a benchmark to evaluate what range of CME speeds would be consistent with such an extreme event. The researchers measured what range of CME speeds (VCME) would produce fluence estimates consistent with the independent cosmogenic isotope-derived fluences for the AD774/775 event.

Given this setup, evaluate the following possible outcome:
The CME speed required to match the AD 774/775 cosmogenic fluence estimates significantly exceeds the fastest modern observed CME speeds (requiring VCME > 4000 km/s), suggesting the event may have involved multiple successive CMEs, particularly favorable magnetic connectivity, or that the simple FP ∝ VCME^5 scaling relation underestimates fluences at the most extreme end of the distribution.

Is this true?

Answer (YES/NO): NO